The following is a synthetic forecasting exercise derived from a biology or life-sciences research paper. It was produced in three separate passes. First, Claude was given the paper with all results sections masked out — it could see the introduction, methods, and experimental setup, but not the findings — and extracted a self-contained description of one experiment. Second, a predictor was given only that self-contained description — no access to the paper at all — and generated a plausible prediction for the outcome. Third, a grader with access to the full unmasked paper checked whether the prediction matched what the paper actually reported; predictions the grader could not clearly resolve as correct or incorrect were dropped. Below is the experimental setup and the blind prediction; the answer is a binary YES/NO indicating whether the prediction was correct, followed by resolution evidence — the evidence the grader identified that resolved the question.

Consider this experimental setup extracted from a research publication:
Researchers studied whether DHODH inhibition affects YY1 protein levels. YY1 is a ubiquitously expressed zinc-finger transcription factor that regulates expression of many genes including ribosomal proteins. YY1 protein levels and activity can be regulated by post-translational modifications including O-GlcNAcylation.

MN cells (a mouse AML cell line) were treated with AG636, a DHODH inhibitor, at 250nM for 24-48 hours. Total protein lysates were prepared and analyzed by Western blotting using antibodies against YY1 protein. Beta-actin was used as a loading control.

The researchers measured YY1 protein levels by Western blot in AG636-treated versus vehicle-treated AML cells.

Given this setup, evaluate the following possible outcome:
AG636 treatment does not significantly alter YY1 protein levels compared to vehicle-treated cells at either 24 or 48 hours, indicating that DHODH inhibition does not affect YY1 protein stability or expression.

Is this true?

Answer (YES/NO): NO